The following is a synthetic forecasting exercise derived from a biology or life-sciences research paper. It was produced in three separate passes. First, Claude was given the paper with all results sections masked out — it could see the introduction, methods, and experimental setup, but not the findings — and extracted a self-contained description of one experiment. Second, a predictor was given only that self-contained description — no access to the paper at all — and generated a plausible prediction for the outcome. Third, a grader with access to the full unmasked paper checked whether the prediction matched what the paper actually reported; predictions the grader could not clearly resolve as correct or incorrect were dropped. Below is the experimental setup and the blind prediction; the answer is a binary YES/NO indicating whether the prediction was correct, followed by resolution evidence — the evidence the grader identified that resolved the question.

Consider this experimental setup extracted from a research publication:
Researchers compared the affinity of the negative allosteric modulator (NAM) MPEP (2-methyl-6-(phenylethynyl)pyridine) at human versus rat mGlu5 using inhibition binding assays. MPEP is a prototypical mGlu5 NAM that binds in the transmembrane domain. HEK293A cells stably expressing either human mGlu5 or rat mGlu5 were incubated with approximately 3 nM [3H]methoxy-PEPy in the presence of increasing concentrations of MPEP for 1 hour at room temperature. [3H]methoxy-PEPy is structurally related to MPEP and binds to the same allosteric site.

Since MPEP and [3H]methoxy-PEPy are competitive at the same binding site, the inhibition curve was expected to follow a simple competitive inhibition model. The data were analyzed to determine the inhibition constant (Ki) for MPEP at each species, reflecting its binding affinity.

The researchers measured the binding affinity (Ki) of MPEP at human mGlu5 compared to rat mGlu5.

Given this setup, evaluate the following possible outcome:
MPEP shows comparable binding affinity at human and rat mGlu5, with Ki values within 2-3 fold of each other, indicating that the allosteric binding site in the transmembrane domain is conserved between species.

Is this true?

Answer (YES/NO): YES